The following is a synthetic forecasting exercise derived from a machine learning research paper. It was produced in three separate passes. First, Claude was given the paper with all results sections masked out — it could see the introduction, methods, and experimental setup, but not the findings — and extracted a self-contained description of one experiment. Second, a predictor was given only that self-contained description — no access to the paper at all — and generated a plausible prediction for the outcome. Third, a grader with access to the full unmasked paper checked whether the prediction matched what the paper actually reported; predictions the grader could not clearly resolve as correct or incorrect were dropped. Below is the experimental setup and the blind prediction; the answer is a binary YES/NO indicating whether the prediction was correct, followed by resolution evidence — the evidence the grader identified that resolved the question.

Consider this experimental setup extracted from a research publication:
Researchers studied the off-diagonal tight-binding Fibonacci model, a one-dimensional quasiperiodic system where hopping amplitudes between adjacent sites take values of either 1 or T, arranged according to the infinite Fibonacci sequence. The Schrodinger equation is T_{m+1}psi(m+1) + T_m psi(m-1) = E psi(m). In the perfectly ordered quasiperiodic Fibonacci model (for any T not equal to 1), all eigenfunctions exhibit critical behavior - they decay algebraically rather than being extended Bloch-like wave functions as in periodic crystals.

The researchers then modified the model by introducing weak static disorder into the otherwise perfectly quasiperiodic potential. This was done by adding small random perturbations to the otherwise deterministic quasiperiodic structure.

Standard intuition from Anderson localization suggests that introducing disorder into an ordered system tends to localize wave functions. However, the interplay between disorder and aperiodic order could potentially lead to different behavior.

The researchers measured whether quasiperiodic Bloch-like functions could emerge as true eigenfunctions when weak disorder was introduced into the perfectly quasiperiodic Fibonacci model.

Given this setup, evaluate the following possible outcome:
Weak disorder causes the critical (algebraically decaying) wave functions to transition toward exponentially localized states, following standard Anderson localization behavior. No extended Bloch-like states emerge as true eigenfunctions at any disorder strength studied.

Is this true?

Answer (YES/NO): NO